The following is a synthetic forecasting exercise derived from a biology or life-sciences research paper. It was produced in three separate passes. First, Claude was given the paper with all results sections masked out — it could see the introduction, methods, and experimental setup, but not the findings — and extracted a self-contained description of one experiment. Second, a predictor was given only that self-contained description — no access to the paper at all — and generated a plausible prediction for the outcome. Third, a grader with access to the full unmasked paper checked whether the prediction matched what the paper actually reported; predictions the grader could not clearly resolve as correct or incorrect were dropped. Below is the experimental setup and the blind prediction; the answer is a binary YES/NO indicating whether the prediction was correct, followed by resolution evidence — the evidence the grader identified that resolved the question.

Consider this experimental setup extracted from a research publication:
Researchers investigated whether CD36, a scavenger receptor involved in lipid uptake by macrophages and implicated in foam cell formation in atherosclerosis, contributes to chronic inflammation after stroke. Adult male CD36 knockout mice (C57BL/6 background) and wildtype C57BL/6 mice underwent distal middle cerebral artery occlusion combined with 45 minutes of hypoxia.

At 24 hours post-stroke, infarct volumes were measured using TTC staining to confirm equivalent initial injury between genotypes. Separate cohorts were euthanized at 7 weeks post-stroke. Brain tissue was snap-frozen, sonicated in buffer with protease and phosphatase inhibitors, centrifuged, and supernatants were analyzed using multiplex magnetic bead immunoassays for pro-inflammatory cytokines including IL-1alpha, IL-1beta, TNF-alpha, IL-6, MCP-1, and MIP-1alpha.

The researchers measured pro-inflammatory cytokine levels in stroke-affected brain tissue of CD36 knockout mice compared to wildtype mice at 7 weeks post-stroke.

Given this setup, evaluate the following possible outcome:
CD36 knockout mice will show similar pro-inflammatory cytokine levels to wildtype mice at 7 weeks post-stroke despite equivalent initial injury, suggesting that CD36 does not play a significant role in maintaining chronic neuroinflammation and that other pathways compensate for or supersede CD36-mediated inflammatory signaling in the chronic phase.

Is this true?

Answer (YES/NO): YES